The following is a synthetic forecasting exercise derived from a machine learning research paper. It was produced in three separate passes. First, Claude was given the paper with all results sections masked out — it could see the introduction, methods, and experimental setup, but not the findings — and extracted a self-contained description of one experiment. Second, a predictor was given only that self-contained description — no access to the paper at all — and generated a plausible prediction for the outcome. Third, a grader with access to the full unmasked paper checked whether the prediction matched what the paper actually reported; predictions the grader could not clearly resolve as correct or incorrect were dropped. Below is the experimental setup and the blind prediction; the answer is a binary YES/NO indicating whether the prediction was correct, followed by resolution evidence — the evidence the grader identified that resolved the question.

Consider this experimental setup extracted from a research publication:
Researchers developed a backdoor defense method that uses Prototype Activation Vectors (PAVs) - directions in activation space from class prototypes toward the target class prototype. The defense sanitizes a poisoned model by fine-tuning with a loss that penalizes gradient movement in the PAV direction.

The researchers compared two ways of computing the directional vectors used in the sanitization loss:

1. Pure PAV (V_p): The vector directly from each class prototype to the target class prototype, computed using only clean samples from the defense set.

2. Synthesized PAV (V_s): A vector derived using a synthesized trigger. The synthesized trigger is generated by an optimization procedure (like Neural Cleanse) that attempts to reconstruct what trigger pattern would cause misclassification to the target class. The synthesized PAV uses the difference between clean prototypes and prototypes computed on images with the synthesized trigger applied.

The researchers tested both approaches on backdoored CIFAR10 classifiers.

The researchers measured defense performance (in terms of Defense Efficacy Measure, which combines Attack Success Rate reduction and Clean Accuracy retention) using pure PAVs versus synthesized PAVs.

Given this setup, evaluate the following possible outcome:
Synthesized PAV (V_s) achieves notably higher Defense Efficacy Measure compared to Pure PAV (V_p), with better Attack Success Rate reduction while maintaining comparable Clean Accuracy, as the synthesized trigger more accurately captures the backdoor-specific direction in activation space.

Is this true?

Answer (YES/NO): NO